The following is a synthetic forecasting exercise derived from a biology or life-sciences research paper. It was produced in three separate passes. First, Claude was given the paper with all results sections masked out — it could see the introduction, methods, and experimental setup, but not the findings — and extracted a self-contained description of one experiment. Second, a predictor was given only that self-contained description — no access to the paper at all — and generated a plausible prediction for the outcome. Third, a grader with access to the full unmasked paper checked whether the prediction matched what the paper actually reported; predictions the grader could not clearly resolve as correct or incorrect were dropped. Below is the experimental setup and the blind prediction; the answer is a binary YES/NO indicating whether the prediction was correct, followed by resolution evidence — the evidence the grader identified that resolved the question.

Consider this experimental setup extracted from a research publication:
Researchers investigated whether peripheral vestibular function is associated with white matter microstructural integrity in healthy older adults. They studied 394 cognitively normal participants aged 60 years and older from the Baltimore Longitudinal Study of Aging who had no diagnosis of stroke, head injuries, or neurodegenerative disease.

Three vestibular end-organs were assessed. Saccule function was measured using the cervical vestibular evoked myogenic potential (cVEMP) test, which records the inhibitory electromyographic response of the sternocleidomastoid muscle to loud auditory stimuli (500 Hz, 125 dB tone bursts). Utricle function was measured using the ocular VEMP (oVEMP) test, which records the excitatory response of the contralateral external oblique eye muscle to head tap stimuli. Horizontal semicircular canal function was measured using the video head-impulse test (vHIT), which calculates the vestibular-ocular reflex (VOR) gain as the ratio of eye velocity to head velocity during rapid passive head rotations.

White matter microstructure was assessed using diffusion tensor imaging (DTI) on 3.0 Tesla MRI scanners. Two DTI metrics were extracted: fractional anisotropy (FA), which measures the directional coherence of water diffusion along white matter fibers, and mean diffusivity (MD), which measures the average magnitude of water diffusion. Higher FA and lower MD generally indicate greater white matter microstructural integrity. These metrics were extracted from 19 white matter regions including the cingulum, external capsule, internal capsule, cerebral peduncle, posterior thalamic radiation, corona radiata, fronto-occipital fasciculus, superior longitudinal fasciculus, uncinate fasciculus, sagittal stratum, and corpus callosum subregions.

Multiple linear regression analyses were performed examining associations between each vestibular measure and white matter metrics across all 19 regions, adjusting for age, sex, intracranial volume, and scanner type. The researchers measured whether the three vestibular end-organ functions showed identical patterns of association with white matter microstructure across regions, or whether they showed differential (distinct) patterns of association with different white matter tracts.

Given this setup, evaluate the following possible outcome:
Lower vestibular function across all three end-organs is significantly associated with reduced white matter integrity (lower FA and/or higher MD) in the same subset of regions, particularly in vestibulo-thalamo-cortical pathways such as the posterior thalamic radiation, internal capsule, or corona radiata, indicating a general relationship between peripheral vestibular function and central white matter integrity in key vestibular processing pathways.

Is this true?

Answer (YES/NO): NO